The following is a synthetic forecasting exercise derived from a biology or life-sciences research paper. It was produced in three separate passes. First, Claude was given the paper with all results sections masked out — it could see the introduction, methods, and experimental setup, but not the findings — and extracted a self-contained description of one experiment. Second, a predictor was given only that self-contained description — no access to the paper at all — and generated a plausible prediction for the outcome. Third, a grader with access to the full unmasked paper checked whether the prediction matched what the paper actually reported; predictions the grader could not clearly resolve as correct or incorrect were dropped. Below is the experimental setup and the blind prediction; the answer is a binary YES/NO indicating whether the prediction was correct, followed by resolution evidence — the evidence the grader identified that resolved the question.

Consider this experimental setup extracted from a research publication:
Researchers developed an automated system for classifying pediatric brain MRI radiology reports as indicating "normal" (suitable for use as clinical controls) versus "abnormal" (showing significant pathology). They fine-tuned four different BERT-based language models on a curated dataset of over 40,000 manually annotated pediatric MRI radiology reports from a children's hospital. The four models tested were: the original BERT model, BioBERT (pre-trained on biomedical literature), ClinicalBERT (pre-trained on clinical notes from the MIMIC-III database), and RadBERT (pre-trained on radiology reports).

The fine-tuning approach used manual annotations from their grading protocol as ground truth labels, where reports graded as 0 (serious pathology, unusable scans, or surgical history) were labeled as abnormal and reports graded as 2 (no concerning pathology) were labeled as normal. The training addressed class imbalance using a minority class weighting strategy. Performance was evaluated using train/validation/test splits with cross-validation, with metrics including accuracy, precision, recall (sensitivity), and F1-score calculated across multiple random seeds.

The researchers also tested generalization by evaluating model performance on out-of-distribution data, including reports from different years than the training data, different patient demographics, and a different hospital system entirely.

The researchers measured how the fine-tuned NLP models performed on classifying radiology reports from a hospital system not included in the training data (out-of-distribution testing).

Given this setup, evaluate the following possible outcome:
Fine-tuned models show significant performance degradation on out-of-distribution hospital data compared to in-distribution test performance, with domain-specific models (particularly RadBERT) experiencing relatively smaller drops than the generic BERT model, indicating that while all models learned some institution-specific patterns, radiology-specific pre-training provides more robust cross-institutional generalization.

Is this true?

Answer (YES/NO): NO